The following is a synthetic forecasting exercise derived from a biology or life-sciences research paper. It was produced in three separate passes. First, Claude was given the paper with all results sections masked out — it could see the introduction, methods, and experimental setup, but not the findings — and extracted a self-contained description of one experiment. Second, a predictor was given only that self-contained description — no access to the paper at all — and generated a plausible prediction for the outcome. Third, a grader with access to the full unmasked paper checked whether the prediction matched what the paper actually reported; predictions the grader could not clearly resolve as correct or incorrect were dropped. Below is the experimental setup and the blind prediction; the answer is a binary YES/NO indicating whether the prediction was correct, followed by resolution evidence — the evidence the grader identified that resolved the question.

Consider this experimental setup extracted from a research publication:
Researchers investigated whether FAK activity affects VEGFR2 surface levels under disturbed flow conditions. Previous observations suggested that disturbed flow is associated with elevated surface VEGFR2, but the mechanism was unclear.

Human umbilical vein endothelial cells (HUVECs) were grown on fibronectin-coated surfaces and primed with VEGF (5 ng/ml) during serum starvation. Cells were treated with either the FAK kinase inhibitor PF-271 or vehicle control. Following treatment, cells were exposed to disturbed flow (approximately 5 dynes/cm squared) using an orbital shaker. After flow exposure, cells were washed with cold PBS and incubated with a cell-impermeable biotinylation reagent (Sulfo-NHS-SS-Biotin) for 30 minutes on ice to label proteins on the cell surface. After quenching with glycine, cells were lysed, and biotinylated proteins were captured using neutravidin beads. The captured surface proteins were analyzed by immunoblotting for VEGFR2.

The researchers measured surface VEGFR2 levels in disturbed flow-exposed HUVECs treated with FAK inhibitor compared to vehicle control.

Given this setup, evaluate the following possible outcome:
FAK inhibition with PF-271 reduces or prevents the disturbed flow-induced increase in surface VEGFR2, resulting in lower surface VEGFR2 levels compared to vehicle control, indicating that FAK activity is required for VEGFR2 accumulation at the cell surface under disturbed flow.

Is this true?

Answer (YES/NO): YES